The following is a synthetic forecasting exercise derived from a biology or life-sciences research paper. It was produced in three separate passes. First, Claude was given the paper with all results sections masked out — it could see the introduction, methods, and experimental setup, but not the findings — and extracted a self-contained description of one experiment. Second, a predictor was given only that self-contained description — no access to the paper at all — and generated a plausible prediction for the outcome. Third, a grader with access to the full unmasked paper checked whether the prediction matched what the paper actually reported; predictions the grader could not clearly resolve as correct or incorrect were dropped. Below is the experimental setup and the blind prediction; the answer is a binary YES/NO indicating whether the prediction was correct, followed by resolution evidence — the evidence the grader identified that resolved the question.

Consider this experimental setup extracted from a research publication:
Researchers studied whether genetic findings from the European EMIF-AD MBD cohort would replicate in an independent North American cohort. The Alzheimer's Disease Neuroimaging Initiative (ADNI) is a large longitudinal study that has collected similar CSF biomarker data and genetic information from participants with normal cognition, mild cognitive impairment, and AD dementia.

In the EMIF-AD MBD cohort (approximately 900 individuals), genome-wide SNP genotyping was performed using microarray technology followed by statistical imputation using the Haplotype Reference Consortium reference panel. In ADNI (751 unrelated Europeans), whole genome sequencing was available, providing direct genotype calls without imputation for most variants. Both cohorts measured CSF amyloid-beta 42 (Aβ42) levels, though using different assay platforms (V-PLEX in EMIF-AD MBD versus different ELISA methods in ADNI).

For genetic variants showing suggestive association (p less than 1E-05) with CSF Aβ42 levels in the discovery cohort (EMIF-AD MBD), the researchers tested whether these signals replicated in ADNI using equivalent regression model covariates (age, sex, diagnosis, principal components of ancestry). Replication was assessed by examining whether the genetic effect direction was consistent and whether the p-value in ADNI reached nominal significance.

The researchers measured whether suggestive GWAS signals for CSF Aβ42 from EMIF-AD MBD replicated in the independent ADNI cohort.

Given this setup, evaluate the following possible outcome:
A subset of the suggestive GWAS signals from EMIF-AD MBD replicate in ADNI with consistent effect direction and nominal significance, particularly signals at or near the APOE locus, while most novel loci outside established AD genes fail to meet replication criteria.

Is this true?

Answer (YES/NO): YES